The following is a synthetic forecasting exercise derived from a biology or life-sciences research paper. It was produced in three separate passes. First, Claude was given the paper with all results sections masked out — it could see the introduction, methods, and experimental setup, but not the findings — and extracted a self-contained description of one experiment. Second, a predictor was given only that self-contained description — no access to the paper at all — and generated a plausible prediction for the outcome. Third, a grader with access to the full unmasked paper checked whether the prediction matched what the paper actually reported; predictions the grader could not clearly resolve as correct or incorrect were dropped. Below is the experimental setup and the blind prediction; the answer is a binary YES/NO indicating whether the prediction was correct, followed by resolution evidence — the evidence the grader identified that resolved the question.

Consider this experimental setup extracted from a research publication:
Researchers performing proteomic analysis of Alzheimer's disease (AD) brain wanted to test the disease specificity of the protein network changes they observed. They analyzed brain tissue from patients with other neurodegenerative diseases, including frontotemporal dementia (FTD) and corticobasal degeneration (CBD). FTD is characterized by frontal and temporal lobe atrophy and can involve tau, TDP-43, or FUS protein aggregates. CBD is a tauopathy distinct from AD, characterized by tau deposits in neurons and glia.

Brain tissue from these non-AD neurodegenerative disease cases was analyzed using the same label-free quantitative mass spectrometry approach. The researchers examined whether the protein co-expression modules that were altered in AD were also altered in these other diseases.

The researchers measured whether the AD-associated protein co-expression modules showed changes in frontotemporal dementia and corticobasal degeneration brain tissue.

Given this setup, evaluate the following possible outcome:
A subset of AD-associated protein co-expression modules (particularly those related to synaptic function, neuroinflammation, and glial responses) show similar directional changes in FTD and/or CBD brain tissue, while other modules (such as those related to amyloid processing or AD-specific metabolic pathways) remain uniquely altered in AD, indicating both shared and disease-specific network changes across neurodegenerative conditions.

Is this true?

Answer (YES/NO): YES